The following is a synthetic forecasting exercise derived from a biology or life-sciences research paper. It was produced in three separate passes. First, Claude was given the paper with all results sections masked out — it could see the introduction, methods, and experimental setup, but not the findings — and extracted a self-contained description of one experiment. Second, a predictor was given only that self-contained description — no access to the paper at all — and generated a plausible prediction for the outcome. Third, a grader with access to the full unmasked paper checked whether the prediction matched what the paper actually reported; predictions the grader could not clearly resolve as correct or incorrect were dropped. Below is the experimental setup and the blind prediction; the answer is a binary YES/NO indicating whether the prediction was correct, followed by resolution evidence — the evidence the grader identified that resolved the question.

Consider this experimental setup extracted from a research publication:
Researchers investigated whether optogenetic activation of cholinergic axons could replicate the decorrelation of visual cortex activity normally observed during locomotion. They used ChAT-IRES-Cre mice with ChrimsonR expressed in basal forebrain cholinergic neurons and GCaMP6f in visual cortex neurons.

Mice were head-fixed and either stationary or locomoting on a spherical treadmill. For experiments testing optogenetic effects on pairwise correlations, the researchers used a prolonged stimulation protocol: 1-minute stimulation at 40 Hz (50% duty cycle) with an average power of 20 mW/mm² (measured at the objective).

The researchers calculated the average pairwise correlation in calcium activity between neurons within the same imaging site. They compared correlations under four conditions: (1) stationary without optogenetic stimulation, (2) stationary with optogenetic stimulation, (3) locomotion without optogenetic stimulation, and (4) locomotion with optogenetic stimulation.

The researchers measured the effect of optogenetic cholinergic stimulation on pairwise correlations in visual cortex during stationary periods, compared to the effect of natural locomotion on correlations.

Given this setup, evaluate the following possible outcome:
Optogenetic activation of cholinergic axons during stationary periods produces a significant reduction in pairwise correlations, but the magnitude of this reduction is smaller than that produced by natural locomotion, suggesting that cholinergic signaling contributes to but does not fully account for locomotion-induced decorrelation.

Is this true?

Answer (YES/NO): NO